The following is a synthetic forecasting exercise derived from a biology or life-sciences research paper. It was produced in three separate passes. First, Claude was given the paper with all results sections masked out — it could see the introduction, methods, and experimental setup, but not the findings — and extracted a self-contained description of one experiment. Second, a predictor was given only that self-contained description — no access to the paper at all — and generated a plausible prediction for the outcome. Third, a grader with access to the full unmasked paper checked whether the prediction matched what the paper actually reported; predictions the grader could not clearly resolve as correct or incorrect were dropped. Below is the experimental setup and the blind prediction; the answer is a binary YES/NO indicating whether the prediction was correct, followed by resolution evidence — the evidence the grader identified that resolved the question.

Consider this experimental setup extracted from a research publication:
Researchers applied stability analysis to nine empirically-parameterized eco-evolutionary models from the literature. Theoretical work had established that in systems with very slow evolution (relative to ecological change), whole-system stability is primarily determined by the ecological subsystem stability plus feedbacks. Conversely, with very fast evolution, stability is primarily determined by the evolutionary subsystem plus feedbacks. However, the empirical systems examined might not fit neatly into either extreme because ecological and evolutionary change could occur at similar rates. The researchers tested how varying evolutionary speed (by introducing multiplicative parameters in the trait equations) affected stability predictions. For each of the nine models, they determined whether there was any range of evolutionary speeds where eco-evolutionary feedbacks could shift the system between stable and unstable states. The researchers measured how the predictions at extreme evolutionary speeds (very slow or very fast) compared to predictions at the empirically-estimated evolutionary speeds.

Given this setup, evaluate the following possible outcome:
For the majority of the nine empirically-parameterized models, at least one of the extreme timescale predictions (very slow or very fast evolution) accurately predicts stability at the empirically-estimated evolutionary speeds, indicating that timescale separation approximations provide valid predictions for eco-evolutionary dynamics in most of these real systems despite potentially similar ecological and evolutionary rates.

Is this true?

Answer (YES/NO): YES